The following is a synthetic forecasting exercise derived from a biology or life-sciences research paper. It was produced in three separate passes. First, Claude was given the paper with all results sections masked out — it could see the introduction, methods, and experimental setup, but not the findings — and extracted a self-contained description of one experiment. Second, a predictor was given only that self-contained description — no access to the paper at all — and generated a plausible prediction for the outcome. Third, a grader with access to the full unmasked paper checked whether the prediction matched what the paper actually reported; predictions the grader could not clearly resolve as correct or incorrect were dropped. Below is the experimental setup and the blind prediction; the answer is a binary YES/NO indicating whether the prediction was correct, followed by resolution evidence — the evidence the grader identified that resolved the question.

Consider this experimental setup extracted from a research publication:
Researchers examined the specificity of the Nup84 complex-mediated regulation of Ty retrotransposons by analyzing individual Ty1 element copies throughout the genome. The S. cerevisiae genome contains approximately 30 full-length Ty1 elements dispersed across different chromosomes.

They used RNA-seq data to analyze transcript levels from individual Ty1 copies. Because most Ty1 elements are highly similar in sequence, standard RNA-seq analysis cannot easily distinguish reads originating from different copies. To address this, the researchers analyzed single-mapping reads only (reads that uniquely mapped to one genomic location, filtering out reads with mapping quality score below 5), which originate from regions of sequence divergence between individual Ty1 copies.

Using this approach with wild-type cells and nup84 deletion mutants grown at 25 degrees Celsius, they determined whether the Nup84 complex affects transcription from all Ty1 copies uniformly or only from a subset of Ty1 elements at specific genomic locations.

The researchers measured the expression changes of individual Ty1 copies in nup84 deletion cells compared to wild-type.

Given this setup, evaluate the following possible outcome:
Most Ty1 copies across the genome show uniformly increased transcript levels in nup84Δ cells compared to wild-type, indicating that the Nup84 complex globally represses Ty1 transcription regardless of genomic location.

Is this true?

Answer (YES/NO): NO